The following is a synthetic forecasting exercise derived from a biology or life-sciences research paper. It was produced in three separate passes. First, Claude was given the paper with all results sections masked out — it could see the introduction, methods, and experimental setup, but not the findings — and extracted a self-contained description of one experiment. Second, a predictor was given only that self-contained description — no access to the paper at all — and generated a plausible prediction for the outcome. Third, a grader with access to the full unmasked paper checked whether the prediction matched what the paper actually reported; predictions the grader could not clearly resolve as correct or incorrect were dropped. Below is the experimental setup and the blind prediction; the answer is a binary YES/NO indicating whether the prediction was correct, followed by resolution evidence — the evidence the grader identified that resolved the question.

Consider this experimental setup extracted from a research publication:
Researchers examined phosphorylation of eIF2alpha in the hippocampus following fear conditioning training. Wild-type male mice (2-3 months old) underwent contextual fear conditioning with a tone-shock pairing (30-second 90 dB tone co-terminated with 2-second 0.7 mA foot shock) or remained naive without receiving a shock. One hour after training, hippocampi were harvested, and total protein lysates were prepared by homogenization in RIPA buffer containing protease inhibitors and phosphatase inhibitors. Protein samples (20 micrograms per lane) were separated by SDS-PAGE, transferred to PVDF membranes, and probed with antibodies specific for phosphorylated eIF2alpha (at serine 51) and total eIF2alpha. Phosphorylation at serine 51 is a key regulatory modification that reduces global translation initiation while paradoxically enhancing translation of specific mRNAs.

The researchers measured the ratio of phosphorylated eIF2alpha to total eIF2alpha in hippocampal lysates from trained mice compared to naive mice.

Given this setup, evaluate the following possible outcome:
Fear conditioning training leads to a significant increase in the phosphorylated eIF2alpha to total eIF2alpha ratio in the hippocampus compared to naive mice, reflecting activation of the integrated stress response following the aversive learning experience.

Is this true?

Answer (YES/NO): NO